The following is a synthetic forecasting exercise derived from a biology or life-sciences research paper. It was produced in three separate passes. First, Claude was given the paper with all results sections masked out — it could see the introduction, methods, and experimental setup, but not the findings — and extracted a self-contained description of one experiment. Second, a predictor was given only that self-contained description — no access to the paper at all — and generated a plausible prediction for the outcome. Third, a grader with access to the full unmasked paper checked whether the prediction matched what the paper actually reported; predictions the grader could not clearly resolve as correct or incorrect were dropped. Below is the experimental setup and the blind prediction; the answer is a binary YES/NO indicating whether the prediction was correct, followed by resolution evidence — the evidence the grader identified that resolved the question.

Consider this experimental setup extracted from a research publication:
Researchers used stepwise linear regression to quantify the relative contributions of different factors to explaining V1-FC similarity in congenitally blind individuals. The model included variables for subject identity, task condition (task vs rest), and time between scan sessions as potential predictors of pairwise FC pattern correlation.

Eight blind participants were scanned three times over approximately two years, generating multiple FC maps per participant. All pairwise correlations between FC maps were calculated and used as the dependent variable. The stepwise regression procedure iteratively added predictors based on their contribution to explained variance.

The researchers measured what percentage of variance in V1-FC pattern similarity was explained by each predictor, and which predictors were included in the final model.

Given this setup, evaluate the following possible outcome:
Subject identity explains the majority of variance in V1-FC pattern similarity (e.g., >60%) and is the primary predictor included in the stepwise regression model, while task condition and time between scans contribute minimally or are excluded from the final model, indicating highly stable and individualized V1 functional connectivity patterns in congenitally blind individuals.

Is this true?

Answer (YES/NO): NO